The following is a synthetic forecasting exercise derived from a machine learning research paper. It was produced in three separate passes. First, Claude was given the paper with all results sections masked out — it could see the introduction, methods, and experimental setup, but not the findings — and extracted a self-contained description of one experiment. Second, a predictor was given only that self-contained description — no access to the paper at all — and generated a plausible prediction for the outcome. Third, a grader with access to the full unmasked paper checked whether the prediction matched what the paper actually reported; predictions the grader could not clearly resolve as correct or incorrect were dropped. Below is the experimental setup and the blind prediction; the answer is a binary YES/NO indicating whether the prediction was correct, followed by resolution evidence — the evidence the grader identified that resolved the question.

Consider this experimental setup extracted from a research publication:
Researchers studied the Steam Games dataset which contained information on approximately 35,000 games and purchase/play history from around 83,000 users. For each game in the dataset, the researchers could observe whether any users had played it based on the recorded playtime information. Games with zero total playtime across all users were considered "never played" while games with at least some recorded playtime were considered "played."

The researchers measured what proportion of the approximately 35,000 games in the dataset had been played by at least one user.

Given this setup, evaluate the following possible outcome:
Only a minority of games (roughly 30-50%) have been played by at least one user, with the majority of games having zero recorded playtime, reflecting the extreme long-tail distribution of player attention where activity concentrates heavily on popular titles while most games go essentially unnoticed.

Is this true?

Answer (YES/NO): YES